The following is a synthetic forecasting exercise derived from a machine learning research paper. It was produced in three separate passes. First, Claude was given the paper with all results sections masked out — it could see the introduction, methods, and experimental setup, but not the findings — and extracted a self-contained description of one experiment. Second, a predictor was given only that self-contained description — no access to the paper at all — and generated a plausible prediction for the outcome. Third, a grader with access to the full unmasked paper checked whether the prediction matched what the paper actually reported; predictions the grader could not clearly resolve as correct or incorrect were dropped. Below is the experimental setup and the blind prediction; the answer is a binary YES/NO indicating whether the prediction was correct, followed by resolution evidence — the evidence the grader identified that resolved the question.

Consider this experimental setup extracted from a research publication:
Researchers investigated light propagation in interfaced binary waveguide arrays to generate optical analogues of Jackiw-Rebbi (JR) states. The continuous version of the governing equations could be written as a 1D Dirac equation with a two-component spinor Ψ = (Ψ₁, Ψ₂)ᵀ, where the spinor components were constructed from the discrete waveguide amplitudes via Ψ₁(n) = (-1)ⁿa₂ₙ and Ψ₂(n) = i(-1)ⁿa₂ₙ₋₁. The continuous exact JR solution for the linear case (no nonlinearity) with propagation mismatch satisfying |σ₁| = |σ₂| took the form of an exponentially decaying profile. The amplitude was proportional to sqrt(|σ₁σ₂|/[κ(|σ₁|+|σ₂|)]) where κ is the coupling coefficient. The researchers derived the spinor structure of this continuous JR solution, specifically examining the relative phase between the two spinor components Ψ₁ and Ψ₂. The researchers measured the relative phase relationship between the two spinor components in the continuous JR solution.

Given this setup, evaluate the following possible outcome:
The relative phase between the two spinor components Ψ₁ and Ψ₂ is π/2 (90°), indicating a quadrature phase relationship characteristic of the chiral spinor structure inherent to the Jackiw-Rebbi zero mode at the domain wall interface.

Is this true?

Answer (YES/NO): YES